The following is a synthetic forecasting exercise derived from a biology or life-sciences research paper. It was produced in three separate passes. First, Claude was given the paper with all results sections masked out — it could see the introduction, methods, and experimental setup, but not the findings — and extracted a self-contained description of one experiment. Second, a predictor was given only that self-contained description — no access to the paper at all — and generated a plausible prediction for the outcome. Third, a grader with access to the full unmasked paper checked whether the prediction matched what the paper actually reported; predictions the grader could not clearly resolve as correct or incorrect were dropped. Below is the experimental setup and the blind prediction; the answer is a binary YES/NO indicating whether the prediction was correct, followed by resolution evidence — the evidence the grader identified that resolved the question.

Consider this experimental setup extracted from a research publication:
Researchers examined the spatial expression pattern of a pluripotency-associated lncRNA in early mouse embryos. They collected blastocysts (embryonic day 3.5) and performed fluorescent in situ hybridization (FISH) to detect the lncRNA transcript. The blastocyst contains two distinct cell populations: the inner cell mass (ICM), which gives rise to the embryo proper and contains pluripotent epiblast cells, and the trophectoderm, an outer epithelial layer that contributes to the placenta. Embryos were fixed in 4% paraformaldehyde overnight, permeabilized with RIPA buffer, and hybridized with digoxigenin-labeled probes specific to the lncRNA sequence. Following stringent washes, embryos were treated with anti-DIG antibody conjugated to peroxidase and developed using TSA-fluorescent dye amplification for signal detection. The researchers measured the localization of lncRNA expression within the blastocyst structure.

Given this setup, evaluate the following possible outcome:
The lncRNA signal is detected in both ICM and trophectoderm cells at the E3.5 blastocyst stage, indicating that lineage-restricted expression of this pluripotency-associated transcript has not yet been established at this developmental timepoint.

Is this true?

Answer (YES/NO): NO